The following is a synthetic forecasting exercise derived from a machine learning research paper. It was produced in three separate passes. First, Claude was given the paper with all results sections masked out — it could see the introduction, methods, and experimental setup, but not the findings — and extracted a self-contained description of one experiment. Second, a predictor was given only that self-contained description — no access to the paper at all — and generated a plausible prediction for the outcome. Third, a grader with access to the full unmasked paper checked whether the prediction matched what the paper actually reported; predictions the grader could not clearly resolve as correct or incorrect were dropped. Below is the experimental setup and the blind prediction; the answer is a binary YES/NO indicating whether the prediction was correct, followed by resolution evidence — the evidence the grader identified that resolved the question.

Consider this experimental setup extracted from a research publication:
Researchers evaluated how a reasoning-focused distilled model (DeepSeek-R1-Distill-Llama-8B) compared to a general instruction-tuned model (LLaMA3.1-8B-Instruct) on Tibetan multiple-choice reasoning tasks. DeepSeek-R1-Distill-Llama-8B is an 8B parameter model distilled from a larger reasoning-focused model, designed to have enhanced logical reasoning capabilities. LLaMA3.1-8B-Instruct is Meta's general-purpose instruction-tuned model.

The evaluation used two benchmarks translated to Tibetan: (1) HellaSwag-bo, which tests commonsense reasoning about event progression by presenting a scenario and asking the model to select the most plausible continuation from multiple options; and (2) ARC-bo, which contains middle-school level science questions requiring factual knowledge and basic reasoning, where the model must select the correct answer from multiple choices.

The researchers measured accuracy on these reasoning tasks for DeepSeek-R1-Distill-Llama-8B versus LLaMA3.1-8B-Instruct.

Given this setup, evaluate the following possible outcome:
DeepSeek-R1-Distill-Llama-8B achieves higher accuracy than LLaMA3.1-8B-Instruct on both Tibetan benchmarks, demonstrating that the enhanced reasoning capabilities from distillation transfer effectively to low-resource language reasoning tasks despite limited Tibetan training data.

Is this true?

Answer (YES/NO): NO